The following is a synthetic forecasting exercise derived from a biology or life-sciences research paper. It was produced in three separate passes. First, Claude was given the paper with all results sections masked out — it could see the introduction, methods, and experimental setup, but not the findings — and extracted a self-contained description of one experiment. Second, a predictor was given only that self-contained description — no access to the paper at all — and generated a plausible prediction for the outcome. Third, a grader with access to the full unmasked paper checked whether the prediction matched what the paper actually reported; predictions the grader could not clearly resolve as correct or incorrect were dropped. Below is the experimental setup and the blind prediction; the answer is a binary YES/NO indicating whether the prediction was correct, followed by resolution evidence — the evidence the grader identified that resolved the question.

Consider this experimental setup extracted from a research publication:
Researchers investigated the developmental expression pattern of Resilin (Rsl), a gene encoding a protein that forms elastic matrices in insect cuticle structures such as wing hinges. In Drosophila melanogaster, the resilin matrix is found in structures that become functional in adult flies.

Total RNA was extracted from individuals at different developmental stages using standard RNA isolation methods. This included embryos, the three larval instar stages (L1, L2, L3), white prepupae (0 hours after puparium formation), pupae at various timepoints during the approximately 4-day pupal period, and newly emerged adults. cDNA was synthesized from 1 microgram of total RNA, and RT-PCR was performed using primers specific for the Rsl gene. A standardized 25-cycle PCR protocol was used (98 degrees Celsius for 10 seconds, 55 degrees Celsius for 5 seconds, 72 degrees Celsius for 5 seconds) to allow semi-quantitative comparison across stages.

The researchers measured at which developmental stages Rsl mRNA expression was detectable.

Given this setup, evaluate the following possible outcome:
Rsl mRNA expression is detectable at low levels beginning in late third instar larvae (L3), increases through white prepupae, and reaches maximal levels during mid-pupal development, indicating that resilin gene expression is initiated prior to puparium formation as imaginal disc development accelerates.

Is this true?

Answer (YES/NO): NO